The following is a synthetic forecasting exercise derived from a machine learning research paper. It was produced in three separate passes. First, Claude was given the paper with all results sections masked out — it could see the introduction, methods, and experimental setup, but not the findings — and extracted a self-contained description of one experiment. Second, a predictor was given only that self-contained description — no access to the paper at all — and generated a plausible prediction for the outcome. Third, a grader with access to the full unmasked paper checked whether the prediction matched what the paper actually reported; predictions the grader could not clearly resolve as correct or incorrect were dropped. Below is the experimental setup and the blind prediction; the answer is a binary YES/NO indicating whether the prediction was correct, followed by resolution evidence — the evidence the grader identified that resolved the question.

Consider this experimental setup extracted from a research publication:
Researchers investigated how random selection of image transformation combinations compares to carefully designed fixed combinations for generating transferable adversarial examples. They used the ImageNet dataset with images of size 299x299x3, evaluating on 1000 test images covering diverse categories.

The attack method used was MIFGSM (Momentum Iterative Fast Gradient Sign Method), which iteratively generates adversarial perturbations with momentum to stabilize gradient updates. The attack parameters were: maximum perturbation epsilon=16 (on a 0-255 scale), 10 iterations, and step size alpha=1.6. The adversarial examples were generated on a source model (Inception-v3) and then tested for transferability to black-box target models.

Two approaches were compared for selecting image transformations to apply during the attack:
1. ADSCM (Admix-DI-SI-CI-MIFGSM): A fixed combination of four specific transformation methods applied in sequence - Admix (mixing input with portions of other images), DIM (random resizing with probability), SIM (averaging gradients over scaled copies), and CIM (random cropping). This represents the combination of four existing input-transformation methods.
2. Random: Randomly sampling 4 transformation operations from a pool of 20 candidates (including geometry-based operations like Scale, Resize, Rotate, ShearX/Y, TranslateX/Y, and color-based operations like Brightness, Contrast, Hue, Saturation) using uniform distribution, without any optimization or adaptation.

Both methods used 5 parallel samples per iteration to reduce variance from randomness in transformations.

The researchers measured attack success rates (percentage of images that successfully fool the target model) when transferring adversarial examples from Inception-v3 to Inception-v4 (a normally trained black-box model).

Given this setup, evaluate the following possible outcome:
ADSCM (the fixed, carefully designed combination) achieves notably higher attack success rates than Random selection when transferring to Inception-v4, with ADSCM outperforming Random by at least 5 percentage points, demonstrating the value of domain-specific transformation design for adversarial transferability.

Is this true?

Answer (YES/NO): NO